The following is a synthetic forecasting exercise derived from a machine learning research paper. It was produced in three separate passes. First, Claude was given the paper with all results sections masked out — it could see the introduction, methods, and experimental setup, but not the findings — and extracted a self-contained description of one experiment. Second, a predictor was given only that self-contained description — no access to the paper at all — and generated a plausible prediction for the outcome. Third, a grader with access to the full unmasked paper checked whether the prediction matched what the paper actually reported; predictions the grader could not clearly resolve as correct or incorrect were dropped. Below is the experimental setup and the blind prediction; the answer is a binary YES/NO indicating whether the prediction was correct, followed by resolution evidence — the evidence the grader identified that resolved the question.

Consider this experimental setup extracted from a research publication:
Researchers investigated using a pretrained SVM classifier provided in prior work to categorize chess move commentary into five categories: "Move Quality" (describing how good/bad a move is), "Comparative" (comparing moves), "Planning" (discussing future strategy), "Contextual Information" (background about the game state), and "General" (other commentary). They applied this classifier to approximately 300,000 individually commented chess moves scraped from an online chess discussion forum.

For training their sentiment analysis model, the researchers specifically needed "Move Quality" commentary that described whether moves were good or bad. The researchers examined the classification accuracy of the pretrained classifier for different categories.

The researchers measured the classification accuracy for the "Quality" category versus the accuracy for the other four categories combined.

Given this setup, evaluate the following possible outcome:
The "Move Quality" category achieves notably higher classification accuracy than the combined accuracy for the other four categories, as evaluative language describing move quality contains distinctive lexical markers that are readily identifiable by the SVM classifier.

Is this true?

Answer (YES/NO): YES